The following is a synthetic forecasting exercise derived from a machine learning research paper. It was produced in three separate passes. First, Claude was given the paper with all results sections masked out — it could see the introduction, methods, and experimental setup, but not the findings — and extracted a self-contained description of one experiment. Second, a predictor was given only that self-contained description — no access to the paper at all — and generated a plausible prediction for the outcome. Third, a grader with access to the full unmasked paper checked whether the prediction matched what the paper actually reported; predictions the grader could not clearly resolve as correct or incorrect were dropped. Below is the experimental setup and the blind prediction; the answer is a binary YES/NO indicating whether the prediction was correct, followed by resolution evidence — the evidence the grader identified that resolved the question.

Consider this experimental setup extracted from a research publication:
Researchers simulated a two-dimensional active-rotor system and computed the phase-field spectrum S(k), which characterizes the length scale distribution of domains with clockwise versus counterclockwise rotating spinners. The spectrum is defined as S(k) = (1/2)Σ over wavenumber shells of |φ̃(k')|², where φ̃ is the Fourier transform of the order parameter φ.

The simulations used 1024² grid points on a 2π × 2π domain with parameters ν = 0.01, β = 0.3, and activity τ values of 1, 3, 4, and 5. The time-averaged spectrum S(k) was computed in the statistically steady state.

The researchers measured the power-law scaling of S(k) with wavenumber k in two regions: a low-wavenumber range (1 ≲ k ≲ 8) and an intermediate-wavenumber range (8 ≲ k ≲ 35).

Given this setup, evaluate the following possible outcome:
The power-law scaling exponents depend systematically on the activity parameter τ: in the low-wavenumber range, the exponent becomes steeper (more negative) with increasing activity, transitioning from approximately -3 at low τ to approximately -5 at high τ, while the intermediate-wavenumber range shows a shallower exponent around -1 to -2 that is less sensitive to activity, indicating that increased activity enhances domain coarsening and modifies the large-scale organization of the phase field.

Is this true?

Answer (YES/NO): NO